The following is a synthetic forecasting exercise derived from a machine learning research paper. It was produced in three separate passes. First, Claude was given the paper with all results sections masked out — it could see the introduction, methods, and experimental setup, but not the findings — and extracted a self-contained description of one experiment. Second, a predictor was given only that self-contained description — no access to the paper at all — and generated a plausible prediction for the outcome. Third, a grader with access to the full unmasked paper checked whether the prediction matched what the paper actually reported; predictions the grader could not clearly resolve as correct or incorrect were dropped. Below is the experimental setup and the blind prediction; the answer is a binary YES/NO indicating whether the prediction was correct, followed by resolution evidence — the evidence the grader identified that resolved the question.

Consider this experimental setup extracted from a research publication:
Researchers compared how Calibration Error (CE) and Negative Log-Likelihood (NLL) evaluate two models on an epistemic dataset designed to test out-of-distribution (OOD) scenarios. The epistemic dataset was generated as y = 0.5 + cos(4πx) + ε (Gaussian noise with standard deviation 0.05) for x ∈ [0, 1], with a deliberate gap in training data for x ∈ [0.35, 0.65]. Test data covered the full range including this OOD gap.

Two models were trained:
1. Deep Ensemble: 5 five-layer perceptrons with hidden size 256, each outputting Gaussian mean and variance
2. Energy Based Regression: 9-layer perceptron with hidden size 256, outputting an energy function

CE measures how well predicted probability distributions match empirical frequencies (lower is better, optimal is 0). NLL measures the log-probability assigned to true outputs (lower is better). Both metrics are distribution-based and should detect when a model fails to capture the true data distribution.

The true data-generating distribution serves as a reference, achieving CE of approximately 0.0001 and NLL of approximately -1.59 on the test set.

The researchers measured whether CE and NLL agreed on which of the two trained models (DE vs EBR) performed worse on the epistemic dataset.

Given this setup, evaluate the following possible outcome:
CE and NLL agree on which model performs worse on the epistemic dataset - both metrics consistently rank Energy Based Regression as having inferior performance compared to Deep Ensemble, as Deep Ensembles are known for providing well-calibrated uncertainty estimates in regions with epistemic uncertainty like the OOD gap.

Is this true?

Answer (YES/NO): NO